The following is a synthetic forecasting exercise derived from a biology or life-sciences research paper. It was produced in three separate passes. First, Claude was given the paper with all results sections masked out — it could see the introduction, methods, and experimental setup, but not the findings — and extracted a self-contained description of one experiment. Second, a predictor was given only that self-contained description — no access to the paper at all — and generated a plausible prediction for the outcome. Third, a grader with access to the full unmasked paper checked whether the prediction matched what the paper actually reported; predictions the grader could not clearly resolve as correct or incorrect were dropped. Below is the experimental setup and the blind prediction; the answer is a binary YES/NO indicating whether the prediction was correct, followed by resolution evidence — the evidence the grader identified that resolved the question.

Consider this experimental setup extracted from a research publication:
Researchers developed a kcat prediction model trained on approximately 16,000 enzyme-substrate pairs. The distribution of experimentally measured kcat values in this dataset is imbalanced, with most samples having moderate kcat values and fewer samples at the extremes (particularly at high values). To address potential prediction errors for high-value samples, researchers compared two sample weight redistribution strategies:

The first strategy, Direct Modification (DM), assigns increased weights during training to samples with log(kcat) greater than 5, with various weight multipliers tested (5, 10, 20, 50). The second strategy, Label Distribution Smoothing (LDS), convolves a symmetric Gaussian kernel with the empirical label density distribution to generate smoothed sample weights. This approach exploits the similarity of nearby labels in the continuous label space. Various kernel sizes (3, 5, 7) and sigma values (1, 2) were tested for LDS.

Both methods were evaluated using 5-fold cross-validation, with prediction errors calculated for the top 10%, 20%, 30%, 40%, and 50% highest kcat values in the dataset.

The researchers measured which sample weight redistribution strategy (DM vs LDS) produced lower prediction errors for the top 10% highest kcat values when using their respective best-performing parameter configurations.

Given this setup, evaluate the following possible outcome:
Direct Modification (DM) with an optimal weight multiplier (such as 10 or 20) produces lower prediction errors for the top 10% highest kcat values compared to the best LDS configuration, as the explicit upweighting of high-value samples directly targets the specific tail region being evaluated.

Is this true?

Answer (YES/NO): YES